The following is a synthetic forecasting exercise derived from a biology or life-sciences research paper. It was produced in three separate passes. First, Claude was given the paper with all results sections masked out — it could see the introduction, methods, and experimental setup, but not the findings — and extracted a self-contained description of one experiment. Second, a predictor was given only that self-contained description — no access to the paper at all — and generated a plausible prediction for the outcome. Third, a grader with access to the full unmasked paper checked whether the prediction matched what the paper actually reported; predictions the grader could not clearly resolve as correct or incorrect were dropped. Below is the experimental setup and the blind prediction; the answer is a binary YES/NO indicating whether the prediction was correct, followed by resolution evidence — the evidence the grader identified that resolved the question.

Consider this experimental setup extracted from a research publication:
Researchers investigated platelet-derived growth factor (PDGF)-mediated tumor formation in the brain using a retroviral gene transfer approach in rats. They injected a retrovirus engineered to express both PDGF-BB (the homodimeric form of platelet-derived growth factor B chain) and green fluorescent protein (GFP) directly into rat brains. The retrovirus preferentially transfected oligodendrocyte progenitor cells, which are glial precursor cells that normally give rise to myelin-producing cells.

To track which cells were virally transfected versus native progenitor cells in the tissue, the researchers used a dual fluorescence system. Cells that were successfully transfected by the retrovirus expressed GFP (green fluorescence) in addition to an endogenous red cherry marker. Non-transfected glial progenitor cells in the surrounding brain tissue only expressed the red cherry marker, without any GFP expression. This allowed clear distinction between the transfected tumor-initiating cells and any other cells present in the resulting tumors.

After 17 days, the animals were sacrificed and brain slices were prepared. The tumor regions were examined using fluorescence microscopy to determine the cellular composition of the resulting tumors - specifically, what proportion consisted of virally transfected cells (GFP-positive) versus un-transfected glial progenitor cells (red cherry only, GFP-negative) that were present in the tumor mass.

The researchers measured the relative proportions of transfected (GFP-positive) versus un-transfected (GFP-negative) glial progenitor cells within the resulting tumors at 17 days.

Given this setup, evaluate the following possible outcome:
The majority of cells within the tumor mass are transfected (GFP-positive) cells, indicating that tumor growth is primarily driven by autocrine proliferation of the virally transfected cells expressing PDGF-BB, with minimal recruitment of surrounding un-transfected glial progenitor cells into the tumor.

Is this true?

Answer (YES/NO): NO